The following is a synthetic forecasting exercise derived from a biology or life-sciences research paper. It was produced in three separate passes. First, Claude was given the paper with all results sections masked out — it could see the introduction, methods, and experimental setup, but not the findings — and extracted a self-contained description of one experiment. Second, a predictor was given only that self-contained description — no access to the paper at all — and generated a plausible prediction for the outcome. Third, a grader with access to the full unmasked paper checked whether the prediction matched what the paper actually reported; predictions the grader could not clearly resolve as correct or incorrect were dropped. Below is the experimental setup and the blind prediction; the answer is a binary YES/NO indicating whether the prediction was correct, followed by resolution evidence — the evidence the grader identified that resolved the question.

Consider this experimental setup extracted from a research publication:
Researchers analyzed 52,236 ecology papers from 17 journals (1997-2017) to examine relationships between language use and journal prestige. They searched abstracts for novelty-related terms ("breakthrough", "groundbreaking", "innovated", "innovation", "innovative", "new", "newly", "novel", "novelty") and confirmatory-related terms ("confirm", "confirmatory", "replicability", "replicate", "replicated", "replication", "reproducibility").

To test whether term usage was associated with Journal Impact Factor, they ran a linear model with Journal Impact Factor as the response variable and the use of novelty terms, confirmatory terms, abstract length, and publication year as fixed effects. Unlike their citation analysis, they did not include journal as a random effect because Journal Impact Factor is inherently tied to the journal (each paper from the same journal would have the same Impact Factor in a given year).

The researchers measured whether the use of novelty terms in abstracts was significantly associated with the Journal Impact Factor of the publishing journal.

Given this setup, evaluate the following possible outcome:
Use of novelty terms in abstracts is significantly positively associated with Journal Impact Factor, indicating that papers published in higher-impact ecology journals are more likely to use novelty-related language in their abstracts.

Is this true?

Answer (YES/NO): YES